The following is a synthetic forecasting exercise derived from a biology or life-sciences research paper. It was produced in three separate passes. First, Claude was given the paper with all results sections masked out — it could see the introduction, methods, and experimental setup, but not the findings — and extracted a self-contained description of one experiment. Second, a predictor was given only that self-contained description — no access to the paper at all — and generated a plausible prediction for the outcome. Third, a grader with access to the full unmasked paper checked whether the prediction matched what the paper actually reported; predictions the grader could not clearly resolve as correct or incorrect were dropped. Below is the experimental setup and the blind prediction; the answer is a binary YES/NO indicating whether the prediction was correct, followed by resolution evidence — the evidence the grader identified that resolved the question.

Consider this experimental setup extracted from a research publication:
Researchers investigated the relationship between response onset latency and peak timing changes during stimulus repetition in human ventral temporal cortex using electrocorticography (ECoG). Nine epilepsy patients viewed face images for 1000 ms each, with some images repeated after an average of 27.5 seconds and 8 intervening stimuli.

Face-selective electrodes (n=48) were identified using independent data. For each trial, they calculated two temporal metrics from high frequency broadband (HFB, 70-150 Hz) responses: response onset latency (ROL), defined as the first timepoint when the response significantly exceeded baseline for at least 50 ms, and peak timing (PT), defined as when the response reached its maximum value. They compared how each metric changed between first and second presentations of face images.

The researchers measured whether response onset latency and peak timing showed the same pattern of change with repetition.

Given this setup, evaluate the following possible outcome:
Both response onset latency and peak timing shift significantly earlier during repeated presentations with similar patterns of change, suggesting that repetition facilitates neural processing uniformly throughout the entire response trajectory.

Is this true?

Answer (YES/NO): NO